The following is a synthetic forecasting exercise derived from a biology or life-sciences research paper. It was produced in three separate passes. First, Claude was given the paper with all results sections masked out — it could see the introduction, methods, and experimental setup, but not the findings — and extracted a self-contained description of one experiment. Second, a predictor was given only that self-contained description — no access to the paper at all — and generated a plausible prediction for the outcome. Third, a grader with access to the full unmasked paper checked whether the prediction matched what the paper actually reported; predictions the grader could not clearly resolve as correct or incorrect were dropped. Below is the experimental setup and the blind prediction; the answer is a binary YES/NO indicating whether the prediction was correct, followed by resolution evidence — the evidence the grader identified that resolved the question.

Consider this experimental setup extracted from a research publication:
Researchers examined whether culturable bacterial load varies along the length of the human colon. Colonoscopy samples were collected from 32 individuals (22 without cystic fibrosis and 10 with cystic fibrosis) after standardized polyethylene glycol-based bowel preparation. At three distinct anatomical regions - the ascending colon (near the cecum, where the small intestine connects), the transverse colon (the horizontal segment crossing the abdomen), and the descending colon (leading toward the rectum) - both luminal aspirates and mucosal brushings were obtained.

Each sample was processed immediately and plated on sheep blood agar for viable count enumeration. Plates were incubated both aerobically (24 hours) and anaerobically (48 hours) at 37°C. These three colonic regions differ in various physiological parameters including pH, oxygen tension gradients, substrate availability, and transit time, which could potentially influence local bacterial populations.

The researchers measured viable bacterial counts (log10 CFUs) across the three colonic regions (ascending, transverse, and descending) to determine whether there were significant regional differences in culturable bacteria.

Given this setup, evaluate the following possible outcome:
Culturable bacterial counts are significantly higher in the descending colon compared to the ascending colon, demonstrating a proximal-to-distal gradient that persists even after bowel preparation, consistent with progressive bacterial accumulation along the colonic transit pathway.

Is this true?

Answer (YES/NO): NO